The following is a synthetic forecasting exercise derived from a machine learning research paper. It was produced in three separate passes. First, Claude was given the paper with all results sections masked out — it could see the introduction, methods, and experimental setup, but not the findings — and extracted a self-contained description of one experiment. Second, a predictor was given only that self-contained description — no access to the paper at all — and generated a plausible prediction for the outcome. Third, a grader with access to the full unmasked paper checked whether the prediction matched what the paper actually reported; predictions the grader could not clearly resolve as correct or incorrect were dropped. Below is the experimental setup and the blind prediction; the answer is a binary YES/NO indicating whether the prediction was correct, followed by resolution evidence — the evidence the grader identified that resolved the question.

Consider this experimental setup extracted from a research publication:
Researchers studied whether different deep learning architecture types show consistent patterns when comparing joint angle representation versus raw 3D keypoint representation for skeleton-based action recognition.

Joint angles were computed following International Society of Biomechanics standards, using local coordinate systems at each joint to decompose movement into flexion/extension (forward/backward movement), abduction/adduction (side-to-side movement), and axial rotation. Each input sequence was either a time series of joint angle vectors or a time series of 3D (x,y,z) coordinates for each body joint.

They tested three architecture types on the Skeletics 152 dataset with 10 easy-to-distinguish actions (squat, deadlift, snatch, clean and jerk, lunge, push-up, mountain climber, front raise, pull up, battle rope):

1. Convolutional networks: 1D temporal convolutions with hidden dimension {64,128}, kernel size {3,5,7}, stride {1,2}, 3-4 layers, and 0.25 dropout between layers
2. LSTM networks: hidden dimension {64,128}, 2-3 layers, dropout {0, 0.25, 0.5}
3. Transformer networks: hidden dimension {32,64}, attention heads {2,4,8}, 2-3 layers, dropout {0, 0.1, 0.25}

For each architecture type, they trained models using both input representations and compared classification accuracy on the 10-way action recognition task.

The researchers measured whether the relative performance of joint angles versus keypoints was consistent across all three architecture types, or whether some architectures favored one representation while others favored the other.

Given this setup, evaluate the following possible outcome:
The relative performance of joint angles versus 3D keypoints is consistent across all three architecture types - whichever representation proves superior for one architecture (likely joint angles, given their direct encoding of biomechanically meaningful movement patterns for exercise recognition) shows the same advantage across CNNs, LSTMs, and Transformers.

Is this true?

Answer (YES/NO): NO